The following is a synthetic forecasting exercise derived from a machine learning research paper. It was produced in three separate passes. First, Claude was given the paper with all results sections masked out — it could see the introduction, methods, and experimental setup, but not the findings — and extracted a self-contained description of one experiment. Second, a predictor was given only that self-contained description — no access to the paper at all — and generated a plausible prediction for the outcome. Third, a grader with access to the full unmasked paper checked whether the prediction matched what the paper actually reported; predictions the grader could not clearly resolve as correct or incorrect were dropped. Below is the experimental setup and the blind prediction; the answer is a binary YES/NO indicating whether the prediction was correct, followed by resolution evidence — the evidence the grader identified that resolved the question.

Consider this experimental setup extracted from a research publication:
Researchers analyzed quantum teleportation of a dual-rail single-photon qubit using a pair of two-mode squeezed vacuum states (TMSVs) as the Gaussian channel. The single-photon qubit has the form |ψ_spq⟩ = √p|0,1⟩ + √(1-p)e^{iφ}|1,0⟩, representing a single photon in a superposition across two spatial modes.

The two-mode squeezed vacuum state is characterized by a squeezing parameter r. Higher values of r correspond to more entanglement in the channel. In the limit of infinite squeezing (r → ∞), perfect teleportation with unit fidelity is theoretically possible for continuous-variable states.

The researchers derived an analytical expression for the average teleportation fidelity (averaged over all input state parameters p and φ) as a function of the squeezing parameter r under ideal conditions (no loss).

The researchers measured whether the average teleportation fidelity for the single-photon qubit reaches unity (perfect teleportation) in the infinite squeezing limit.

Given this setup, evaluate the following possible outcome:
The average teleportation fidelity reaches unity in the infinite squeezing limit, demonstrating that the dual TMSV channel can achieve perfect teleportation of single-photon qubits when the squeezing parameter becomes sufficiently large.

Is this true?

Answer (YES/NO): YES